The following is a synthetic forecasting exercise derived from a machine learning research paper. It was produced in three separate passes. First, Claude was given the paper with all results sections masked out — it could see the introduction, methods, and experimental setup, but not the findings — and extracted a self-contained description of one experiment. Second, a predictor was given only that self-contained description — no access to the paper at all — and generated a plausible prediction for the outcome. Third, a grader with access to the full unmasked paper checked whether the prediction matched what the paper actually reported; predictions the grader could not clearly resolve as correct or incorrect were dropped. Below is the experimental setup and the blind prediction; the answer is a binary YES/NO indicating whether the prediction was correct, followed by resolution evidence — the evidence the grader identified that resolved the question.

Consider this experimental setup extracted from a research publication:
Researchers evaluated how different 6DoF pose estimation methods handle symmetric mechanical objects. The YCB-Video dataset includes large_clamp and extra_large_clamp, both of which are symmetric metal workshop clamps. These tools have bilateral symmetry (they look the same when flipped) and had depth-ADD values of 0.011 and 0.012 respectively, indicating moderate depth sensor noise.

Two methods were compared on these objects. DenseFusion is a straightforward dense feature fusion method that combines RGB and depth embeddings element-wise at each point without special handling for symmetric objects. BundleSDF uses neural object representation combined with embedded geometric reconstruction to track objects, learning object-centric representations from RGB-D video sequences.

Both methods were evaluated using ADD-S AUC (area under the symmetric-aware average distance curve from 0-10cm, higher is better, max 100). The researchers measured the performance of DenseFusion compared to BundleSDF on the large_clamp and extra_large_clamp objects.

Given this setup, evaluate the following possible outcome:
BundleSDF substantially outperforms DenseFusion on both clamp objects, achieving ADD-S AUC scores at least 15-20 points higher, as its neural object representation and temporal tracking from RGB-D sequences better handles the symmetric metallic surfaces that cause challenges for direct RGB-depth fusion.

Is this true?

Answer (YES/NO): YES